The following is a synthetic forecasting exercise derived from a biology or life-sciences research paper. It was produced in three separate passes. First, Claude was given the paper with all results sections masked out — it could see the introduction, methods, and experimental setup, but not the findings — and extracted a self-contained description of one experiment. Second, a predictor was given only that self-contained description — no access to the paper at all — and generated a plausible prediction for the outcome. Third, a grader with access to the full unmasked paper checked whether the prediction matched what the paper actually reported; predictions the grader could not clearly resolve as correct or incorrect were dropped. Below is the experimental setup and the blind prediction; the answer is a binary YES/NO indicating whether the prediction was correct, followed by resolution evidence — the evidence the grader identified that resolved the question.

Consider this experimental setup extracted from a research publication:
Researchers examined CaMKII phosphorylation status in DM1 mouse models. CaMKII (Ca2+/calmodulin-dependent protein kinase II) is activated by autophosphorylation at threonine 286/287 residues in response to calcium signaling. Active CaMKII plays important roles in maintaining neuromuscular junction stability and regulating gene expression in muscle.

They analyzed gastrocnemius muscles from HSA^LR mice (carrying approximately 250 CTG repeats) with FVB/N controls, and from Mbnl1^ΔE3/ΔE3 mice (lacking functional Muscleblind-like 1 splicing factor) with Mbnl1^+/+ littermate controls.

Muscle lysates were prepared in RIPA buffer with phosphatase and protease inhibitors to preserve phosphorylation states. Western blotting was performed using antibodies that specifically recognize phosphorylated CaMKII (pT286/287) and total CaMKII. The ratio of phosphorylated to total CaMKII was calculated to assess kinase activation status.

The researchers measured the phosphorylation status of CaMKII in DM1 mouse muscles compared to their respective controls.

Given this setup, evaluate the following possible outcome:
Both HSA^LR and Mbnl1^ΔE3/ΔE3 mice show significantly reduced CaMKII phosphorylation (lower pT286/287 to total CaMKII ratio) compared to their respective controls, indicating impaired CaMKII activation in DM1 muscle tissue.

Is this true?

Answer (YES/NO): YES